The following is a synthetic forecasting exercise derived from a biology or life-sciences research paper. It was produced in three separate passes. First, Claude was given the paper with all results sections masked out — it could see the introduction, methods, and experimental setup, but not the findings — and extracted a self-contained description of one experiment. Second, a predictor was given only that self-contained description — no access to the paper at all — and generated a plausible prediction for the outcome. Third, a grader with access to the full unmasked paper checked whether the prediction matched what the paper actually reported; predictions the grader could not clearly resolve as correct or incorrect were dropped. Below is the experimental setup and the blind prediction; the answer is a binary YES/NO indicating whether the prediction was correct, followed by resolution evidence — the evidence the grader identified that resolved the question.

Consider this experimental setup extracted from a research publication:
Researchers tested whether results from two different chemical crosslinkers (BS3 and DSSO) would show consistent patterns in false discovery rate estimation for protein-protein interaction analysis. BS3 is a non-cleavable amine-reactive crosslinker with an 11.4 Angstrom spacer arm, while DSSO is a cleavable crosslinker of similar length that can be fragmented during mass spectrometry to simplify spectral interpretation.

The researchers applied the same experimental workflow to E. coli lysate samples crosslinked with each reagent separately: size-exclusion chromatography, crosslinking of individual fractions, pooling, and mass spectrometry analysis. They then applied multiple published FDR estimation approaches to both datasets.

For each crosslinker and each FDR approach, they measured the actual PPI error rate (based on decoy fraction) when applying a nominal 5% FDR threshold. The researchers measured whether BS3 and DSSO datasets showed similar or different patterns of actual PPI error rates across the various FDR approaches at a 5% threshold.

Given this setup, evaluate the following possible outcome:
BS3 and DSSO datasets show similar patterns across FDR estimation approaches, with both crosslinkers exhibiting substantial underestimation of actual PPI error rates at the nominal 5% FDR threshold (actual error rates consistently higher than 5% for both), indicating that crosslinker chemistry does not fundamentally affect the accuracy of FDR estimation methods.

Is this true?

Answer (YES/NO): YES